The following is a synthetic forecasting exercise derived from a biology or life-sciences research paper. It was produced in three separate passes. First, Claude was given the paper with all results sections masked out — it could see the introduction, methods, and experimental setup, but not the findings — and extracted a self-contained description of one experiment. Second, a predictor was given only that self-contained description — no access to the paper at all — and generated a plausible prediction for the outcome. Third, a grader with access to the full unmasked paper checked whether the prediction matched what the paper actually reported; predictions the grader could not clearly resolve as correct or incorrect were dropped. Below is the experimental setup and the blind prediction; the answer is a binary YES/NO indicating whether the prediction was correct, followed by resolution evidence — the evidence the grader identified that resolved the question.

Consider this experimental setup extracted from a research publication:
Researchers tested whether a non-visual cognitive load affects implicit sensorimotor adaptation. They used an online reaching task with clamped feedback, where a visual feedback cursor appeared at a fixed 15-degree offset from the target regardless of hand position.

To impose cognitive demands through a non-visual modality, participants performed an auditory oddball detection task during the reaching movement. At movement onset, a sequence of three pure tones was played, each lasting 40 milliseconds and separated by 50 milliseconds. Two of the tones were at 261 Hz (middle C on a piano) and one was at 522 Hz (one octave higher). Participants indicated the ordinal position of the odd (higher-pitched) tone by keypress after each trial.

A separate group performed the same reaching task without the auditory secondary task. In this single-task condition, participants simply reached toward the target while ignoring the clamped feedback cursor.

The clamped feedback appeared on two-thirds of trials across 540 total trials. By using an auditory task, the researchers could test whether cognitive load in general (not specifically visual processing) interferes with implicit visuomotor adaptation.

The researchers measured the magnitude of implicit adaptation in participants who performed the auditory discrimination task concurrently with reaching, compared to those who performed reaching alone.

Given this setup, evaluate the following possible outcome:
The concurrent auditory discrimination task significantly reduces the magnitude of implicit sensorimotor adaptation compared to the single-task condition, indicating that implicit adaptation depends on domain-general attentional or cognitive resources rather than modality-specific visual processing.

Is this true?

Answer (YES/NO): NO